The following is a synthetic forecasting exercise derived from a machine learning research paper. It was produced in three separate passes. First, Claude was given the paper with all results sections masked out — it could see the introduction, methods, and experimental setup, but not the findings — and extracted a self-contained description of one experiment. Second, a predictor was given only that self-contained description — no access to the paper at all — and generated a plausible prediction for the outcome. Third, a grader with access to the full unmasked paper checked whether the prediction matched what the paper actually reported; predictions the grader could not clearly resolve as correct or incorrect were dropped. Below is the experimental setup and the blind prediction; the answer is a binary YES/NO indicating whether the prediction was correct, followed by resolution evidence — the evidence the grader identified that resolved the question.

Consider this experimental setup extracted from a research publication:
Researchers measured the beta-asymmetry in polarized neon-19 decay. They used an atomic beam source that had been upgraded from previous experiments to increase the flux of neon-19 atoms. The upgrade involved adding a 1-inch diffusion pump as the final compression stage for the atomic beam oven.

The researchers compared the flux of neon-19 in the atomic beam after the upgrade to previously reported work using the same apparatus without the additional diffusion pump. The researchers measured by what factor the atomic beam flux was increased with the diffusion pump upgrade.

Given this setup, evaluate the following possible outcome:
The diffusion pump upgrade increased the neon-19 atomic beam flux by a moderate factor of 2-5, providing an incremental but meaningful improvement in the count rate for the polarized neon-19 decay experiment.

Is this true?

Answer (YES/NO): YES